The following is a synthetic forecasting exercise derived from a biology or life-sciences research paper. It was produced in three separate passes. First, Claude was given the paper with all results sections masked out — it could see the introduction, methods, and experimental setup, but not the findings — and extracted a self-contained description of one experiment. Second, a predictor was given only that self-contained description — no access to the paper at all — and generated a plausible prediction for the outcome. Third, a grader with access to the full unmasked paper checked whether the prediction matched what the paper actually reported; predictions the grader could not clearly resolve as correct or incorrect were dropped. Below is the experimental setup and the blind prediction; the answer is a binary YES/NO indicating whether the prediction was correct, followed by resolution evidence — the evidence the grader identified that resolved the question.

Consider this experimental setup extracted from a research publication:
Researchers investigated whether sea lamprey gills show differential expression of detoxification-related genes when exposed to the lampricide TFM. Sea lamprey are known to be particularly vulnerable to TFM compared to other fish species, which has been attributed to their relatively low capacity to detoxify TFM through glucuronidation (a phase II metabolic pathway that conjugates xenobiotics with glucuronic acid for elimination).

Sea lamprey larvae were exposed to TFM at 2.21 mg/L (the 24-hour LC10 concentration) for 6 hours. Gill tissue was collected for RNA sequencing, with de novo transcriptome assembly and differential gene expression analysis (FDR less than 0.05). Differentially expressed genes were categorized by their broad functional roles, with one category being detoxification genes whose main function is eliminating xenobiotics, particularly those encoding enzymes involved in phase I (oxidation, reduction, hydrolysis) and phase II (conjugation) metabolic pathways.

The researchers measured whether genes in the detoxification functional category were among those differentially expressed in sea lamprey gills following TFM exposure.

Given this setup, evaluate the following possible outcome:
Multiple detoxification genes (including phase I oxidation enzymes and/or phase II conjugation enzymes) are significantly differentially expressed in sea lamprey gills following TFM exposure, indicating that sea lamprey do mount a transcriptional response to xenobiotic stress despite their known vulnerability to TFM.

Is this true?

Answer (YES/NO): NO